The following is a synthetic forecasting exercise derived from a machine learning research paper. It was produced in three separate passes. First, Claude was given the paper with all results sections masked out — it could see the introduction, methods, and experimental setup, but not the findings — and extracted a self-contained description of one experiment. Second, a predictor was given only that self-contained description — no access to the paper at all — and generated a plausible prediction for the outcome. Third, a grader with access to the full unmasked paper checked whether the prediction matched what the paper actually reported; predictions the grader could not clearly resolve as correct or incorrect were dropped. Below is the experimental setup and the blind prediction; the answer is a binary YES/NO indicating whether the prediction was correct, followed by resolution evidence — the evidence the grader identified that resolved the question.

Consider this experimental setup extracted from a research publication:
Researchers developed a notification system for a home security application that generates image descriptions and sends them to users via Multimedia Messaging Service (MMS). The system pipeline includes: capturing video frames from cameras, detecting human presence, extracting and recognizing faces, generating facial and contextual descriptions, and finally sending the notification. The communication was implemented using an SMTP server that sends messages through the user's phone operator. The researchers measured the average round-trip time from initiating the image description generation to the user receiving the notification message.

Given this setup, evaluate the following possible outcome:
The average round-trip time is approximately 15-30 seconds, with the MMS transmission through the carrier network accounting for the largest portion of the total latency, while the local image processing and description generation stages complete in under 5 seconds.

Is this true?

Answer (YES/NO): NO